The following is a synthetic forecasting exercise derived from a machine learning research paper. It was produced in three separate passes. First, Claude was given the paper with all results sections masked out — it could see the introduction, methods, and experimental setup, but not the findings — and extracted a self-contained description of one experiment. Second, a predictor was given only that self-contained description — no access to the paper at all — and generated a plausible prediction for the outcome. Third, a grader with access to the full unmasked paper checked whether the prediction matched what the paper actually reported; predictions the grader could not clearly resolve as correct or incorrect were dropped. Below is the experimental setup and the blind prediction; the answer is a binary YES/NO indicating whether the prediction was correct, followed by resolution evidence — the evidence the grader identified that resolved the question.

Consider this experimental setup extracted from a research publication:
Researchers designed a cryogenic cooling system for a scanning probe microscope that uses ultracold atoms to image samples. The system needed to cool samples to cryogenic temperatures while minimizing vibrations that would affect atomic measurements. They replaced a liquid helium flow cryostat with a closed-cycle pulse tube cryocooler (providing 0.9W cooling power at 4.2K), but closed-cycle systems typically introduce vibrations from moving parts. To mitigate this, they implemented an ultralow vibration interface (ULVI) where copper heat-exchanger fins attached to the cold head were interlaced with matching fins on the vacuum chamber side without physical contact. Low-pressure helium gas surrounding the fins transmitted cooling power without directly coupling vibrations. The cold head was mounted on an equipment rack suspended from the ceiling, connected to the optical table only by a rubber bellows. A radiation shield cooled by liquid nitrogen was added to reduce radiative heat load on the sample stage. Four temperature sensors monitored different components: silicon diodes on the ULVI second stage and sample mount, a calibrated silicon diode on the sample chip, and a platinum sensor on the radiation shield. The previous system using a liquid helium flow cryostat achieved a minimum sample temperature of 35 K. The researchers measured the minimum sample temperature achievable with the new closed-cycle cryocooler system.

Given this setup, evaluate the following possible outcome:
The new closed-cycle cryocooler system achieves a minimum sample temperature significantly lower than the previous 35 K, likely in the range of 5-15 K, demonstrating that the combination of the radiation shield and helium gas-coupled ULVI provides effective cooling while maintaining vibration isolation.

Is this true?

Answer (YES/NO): YES